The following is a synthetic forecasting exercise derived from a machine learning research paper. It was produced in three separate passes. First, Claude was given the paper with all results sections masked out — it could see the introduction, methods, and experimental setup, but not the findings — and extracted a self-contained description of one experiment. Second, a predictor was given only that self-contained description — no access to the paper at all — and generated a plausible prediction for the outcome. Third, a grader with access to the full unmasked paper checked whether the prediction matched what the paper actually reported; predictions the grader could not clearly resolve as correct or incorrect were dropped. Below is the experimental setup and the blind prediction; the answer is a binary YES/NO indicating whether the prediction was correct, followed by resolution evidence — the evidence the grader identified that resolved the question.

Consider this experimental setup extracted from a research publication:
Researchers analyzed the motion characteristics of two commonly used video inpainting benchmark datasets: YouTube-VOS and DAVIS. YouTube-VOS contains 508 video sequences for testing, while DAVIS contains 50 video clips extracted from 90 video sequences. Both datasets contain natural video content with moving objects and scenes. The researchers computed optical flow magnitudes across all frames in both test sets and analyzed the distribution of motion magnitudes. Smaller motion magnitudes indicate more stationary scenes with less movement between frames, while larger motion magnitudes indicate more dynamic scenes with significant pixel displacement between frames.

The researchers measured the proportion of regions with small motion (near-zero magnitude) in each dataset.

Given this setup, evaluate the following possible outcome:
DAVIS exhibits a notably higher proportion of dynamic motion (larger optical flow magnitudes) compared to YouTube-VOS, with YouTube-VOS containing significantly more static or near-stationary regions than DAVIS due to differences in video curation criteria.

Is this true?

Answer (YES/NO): YES